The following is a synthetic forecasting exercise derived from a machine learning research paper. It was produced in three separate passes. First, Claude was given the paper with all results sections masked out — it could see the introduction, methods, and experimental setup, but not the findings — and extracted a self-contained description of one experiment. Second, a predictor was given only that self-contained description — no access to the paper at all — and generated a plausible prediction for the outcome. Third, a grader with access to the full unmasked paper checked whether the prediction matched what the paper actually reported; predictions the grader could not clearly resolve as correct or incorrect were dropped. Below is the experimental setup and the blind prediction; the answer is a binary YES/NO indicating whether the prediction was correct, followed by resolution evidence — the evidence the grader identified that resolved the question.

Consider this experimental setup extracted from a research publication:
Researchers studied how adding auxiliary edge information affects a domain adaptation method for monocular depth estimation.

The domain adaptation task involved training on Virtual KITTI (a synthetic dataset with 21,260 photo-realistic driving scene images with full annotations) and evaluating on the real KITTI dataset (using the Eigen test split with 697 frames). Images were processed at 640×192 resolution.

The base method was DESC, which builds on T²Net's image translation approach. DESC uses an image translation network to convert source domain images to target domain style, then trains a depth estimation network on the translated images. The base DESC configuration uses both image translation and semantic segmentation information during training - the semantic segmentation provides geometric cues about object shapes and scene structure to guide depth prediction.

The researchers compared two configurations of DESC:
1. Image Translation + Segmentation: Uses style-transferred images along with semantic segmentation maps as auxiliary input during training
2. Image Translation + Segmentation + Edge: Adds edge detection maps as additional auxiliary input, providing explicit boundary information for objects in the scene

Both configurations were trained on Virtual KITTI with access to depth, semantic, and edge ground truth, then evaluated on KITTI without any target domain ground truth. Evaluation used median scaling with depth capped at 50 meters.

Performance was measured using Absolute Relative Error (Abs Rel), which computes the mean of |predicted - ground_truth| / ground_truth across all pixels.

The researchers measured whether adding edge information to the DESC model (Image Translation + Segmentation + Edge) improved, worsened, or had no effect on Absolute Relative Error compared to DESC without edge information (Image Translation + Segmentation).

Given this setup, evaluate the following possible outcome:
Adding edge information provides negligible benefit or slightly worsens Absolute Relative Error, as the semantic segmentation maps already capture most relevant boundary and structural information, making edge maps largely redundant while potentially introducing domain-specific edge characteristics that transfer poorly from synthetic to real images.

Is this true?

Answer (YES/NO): NO